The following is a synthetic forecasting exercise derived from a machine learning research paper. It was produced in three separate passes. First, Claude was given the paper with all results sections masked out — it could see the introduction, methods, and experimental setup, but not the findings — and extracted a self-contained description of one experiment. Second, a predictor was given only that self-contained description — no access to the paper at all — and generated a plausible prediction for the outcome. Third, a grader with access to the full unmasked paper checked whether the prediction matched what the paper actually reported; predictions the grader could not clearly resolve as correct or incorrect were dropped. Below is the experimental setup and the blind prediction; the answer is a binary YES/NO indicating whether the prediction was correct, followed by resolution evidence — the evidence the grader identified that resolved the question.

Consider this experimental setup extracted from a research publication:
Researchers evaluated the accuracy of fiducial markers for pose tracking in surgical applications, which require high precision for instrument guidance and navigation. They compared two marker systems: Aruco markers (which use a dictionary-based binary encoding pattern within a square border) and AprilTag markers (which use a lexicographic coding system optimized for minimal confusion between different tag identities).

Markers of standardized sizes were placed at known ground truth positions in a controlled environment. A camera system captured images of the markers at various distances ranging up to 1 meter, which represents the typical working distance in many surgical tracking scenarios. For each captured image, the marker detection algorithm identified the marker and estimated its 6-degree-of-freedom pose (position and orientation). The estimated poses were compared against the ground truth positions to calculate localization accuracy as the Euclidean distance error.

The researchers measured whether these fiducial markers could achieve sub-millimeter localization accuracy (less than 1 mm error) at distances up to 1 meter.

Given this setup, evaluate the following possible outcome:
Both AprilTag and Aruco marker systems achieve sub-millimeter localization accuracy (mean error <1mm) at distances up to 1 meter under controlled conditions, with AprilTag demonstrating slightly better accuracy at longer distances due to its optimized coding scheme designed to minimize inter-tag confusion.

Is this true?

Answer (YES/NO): NO